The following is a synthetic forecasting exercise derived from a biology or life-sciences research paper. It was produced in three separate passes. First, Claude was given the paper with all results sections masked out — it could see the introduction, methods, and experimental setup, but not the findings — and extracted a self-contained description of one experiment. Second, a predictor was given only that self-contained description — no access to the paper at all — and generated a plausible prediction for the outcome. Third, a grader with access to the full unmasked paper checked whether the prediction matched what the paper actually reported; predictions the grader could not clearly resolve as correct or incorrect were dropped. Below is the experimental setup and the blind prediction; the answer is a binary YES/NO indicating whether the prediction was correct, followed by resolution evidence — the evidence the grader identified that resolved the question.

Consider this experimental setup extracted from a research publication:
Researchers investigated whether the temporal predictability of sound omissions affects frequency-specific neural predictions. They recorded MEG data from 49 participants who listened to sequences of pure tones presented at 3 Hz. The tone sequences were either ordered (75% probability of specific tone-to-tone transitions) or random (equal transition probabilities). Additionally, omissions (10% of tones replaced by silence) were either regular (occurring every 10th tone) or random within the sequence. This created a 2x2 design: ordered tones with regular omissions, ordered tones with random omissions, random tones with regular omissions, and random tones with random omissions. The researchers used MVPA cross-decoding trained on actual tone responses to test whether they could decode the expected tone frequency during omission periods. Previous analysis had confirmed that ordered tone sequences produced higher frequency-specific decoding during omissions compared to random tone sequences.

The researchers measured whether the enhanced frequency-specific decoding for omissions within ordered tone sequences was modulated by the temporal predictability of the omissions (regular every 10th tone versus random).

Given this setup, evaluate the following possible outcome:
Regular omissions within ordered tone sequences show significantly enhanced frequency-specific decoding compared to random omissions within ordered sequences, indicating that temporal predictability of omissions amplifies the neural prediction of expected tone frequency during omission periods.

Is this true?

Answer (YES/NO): NO